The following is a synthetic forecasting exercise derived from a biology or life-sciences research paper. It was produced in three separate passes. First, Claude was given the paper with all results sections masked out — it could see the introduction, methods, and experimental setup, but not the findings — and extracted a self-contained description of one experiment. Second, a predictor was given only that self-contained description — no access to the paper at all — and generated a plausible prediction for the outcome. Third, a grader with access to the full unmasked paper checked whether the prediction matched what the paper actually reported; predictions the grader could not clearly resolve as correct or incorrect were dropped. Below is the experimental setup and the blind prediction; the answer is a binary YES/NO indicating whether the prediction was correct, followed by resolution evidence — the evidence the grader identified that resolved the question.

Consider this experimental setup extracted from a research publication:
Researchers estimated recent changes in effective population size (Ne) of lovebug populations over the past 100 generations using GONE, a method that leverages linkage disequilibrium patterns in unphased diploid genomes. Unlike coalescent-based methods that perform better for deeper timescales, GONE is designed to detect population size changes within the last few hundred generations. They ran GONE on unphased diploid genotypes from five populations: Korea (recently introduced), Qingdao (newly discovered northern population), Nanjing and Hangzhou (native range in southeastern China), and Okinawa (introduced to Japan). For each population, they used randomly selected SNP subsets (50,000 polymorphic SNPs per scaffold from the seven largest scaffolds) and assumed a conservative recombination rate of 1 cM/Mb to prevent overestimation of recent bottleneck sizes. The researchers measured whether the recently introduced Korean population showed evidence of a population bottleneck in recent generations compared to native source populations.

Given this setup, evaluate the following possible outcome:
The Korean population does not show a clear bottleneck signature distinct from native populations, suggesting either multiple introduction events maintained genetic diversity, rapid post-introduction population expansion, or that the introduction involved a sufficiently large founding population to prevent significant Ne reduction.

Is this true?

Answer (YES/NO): NO